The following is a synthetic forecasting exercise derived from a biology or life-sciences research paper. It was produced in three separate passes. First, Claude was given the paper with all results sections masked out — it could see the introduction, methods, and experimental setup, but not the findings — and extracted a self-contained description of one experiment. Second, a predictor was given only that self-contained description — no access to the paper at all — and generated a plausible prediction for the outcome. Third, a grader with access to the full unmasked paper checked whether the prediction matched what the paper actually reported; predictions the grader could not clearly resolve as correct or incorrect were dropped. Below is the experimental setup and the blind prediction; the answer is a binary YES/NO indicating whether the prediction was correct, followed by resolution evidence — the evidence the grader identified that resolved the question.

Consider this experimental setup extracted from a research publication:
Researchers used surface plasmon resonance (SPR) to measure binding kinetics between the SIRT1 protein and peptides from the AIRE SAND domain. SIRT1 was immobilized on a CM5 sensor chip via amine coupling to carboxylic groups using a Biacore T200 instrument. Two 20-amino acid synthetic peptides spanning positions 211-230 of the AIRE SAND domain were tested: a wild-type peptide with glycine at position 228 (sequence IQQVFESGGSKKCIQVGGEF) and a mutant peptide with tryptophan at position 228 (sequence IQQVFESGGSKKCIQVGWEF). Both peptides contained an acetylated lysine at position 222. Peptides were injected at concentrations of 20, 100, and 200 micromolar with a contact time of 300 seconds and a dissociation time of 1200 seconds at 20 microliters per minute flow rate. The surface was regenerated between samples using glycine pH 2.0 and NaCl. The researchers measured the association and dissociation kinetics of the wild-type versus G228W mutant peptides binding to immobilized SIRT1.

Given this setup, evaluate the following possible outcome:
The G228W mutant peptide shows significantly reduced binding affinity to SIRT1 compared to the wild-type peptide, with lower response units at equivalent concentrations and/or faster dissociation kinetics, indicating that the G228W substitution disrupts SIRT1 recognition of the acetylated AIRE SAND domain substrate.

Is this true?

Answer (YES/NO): YES